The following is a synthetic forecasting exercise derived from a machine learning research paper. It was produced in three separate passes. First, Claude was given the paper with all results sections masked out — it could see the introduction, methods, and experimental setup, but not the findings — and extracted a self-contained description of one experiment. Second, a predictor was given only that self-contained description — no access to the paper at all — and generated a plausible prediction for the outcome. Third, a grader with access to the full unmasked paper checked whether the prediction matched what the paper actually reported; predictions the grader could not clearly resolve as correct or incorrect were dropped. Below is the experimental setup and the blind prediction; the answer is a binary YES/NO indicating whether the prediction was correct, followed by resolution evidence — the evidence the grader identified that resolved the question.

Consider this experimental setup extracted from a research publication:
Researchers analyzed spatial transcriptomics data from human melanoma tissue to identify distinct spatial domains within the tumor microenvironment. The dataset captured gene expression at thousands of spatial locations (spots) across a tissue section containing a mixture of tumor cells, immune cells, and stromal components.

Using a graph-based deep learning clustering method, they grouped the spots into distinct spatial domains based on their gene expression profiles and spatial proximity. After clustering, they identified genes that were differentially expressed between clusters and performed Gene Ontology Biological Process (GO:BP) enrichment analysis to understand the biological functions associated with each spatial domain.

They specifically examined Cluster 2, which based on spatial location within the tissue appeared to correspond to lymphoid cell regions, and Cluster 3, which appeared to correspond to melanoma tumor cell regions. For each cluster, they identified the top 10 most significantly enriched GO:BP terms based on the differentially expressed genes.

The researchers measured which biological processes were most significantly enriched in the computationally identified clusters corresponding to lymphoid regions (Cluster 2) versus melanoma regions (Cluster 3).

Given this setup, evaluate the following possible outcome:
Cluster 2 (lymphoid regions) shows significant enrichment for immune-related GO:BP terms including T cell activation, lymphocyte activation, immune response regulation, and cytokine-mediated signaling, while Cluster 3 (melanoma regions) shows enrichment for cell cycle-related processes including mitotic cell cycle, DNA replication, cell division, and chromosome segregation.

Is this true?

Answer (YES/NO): NO